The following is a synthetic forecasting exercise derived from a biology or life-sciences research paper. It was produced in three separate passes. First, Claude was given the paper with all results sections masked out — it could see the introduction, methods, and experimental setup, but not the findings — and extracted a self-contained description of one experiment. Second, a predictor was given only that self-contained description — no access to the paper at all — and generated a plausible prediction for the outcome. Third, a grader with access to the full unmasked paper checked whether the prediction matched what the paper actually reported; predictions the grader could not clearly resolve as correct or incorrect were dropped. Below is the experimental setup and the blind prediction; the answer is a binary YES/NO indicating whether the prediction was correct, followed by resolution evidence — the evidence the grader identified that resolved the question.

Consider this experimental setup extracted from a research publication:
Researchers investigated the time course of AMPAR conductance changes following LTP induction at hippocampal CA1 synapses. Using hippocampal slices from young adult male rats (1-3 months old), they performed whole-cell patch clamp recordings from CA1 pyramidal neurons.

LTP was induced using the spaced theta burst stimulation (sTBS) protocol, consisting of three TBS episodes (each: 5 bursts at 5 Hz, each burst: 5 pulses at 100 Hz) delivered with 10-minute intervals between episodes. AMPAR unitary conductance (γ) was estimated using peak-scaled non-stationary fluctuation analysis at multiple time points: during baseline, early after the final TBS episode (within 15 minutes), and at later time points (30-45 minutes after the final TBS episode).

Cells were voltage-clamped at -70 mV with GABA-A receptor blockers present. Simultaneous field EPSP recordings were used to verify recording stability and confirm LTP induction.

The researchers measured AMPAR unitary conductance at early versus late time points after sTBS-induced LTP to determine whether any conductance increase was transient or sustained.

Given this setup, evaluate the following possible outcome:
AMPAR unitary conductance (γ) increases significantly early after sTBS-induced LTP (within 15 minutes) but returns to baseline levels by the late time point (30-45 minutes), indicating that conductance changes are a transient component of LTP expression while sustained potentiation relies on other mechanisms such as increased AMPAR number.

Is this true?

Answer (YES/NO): YES